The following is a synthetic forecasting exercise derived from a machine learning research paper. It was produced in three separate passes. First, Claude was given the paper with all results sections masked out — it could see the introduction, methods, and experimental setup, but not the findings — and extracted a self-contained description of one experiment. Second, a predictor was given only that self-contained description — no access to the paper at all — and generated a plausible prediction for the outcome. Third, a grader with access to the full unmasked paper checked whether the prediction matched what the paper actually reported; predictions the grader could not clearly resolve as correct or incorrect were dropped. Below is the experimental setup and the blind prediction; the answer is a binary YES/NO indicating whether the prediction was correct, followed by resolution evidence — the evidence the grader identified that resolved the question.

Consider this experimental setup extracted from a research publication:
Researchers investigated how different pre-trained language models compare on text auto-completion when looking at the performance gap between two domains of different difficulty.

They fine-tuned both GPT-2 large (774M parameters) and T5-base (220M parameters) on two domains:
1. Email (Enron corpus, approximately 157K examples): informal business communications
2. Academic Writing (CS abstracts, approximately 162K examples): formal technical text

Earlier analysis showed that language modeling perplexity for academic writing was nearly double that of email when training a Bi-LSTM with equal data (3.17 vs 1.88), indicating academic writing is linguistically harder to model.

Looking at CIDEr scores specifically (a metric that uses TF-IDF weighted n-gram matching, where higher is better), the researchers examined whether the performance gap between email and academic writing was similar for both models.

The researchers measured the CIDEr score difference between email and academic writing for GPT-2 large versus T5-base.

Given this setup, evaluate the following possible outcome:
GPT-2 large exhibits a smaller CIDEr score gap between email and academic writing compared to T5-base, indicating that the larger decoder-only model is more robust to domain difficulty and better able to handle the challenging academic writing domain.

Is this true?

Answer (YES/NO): NO